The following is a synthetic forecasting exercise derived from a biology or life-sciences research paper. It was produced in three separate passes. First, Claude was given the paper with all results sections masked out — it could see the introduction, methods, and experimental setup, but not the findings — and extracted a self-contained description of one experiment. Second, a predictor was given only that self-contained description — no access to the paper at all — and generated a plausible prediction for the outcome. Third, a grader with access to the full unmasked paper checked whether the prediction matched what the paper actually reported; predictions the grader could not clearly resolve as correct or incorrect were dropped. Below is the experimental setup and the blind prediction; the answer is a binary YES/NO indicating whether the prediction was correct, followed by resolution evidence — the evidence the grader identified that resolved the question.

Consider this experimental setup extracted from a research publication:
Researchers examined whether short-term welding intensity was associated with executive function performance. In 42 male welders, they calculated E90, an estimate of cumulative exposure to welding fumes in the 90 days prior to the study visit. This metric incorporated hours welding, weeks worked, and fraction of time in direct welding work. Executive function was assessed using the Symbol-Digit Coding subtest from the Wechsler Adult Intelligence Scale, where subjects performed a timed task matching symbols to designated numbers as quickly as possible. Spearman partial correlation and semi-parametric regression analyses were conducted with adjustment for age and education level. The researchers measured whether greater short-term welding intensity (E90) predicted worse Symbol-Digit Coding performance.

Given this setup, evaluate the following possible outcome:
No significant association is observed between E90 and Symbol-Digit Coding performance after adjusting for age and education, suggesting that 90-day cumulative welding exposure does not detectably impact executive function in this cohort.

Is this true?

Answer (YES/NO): NO